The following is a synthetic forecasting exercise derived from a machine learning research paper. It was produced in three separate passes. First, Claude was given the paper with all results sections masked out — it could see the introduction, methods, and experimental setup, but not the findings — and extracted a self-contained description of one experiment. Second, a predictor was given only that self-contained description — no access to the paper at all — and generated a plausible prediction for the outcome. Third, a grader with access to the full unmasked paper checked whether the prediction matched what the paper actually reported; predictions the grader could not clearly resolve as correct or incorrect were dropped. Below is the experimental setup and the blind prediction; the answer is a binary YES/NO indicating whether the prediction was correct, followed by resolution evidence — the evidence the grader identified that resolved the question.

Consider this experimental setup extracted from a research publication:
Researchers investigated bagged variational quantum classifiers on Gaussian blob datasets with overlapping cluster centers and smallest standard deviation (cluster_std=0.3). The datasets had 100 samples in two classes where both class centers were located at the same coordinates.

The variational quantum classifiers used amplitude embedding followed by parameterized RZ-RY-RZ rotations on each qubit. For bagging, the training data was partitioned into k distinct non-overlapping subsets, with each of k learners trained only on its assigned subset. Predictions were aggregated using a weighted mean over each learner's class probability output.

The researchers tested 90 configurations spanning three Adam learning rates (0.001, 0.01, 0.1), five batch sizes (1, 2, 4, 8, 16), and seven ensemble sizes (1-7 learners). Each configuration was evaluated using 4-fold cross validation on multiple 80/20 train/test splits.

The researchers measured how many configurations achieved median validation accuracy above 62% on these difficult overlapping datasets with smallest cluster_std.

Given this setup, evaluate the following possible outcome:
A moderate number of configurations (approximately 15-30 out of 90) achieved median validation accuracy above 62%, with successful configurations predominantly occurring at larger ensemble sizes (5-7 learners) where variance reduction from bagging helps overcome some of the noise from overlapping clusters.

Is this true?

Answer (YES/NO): NO